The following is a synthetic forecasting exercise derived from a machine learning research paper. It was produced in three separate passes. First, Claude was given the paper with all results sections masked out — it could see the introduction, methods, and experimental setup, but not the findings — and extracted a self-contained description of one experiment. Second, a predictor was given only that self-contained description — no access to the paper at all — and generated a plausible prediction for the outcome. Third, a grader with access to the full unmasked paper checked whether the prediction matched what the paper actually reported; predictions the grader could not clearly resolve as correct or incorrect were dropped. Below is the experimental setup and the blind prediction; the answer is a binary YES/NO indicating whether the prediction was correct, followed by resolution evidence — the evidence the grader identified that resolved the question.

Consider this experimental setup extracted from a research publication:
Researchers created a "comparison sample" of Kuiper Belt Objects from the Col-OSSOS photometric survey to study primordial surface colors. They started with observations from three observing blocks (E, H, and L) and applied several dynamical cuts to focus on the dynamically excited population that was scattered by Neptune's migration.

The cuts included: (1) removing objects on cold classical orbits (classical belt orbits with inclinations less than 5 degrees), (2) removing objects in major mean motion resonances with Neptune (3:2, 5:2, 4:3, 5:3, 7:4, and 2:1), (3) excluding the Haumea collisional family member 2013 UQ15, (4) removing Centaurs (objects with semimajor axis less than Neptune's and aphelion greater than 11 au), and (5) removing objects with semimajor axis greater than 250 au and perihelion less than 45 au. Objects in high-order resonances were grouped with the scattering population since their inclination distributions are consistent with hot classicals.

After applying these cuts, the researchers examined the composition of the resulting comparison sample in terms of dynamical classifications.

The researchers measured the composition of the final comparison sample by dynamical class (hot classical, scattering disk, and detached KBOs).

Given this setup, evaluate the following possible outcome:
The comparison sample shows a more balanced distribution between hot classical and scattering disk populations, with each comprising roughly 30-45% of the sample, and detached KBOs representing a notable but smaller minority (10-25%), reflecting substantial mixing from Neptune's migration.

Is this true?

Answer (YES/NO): NO